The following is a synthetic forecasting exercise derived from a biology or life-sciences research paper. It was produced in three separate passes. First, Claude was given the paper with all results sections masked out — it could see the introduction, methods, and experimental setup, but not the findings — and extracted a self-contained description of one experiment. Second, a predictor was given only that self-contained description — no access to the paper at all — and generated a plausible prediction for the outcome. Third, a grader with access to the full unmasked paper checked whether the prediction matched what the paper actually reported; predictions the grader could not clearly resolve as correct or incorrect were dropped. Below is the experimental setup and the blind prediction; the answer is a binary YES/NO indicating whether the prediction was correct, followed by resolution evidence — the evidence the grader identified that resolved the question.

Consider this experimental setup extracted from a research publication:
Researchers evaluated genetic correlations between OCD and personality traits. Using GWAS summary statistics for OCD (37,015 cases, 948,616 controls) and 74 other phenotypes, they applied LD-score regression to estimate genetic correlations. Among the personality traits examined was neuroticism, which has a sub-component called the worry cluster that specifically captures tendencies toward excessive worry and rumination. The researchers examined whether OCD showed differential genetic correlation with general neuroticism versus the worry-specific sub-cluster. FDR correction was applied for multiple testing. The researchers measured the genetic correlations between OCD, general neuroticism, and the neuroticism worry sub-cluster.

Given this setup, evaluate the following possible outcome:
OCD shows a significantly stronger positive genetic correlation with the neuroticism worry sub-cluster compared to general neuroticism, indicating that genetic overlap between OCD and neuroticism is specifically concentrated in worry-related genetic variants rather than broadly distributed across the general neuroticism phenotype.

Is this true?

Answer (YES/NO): YES